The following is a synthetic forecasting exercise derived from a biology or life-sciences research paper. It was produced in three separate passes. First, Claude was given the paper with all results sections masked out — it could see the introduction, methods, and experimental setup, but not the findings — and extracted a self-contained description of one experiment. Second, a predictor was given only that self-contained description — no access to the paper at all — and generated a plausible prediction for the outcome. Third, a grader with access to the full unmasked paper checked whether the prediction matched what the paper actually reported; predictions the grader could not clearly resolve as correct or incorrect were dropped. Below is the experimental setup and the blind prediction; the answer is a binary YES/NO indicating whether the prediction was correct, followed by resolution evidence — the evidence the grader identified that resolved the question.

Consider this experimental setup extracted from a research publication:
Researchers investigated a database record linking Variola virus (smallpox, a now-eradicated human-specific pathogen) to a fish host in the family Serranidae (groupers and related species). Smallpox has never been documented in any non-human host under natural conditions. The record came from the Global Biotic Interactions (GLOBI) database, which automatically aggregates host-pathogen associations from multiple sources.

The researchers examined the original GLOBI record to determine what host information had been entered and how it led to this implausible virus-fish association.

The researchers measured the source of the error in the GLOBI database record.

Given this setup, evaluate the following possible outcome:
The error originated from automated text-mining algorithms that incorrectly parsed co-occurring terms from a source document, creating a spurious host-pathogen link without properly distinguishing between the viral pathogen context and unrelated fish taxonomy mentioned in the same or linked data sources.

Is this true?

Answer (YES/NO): NO